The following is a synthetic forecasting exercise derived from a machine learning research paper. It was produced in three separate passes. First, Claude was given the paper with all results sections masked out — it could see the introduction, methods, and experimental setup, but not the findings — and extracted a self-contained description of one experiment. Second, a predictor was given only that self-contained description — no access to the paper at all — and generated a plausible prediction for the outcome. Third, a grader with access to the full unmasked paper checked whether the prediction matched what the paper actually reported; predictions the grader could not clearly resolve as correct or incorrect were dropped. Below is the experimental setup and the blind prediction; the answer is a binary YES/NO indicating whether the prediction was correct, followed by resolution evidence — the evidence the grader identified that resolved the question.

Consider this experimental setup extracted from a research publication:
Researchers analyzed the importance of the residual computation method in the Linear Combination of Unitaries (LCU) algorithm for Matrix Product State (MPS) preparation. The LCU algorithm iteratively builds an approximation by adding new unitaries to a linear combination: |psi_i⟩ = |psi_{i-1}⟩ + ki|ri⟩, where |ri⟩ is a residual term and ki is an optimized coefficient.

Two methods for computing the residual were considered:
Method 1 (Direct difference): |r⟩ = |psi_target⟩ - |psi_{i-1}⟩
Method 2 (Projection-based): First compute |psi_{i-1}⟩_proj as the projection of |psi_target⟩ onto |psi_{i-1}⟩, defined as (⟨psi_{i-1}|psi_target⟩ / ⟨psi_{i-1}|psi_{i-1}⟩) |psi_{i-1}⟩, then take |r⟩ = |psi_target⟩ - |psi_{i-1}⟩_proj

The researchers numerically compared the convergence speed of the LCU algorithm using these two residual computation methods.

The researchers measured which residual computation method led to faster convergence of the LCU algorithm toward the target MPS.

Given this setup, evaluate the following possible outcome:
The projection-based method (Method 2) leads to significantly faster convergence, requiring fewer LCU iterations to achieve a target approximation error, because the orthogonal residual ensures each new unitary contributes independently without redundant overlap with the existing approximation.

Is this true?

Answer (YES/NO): YES